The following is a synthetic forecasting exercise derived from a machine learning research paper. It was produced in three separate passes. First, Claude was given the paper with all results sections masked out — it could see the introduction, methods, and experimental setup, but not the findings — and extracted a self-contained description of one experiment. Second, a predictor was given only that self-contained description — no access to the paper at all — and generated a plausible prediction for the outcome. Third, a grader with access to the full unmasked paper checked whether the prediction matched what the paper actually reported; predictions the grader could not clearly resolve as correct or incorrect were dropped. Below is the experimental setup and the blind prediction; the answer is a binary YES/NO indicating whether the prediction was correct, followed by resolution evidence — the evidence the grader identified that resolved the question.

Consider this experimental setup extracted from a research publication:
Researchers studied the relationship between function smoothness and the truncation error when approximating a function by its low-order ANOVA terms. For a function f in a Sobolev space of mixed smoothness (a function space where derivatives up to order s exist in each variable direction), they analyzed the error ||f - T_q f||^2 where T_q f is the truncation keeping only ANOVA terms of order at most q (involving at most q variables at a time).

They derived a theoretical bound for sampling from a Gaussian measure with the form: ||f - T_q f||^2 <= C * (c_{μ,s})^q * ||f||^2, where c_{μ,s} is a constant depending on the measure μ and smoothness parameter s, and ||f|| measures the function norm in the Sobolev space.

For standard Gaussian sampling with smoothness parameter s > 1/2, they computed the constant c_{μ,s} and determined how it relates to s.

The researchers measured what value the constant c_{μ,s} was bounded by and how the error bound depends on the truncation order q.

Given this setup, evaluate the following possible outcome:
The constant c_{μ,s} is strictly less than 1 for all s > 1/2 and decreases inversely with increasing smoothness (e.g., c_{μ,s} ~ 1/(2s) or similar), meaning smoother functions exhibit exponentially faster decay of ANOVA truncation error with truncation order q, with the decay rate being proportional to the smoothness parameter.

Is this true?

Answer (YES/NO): NO